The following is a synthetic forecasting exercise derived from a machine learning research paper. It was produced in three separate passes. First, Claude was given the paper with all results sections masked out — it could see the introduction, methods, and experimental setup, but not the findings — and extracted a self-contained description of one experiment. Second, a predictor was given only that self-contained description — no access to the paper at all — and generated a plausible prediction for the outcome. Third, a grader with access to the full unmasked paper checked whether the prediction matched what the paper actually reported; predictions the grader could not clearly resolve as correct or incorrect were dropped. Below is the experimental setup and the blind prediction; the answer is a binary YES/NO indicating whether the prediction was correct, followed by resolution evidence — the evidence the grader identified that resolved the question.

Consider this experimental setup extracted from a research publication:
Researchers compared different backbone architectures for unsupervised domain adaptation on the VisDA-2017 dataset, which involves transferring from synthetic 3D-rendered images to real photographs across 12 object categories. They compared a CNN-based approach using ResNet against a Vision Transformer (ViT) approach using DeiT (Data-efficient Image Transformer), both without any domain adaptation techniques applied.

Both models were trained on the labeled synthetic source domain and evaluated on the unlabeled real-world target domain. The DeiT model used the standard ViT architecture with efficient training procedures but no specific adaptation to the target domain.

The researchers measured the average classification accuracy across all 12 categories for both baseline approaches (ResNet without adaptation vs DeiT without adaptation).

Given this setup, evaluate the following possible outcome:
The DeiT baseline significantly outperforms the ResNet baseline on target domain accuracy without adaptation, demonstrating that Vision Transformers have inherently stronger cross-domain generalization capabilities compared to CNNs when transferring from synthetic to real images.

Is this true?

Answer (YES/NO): YES